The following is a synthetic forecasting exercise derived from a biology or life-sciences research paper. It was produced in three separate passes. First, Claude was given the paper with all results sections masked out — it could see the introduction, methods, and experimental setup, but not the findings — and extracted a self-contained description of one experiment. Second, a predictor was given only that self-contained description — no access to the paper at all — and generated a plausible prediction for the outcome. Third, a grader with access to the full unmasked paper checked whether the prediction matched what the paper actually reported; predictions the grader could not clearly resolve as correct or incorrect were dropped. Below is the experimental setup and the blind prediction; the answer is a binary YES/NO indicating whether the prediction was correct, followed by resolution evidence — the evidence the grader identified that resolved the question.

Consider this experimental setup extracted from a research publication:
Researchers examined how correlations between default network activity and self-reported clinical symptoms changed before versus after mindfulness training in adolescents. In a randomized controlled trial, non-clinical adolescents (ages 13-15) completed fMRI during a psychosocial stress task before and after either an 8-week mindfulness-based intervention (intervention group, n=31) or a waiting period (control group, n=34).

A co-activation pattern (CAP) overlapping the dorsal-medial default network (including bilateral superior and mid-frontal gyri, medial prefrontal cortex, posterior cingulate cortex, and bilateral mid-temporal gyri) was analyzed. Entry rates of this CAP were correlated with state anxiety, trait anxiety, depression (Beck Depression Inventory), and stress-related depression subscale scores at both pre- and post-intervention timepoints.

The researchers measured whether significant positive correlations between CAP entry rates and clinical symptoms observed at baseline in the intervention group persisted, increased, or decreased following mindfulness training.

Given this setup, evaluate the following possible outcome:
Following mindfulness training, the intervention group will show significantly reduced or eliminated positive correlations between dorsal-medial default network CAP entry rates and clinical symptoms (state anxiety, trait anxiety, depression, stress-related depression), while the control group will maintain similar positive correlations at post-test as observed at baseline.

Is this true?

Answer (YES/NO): NO